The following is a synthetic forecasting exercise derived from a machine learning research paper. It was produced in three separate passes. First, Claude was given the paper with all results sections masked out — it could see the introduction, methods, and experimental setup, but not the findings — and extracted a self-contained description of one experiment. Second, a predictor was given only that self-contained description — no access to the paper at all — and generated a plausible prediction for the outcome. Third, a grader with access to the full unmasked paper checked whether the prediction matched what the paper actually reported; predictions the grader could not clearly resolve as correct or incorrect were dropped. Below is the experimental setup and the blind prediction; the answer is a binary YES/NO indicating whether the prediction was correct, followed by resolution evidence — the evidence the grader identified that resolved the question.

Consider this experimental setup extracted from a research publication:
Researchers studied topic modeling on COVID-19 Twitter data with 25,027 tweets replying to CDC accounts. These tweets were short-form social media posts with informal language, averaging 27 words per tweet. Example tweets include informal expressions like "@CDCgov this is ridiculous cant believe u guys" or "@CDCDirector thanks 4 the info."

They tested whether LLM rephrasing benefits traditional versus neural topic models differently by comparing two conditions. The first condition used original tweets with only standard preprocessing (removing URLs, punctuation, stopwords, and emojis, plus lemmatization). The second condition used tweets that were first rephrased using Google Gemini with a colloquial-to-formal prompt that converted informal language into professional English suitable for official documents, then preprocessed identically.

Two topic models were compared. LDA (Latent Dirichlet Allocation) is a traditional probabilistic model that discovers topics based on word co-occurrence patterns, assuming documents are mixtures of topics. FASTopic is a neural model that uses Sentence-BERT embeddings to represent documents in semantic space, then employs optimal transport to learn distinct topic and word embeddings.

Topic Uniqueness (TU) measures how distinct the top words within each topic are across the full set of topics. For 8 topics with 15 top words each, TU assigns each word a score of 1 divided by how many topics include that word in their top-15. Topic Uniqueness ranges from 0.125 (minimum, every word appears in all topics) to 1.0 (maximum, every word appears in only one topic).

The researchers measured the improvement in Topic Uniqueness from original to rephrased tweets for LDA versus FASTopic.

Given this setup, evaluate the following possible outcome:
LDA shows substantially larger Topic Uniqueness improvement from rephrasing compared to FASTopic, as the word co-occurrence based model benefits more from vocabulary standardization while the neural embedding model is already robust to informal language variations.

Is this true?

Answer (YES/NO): NO